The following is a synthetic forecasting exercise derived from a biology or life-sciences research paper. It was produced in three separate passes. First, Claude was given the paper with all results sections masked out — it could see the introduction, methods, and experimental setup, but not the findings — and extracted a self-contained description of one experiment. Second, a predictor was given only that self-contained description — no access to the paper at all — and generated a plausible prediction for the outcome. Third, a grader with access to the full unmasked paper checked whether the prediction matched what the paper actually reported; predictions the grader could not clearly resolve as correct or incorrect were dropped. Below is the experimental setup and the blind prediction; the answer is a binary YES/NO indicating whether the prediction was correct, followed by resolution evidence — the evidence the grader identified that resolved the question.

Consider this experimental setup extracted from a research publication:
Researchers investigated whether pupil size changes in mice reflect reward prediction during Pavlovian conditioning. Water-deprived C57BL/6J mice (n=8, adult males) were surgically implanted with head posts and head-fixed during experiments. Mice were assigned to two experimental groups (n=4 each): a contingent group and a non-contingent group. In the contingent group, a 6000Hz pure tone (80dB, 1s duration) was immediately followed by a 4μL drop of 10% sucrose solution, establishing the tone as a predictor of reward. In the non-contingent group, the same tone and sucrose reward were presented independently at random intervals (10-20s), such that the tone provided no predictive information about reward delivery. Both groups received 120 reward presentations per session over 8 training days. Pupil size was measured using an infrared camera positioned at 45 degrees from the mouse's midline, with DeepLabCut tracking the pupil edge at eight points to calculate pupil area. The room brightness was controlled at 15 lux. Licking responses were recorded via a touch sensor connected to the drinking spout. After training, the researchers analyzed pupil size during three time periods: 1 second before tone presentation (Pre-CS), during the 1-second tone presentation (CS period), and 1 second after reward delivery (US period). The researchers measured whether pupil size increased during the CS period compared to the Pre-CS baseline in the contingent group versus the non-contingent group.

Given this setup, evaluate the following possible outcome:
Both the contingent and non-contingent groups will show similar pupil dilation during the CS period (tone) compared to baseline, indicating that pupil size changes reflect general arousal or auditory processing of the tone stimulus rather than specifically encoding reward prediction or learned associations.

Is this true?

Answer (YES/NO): NO